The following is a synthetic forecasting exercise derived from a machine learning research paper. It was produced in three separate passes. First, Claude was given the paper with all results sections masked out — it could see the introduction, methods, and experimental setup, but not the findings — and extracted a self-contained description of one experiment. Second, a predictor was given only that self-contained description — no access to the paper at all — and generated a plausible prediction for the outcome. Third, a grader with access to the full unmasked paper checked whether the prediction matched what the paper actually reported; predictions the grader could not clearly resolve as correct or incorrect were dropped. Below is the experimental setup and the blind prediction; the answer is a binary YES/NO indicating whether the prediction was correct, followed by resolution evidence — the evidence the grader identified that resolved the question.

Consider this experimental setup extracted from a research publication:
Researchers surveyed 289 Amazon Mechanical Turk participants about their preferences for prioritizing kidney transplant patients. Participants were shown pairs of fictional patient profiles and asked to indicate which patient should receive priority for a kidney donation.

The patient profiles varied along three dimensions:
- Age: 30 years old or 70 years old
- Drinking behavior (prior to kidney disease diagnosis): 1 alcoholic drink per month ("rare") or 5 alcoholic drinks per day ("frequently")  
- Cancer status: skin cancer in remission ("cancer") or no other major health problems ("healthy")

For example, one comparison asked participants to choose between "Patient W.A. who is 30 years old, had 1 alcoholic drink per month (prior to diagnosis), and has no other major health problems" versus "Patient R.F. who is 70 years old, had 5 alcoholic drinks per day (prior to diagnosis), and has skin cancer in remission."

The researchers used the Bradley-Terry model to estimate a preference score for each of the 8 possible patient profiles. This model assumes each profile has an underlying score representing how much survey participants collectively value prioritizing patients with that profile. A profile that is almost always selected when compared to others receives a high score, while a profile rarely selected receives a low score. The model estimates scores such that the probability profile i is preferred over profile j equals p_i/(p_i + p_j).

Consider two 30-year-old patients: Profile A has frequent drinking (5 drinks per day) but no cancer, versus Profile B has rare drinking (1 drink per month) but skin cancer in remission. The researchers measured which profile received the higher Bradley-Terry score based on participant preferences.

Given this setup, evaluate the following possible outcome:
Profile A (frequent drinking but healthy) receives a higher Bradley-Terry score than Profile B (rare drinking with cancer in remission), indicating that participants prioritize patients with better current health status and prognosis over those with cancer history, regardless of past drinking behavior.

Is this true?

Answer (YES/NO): NO